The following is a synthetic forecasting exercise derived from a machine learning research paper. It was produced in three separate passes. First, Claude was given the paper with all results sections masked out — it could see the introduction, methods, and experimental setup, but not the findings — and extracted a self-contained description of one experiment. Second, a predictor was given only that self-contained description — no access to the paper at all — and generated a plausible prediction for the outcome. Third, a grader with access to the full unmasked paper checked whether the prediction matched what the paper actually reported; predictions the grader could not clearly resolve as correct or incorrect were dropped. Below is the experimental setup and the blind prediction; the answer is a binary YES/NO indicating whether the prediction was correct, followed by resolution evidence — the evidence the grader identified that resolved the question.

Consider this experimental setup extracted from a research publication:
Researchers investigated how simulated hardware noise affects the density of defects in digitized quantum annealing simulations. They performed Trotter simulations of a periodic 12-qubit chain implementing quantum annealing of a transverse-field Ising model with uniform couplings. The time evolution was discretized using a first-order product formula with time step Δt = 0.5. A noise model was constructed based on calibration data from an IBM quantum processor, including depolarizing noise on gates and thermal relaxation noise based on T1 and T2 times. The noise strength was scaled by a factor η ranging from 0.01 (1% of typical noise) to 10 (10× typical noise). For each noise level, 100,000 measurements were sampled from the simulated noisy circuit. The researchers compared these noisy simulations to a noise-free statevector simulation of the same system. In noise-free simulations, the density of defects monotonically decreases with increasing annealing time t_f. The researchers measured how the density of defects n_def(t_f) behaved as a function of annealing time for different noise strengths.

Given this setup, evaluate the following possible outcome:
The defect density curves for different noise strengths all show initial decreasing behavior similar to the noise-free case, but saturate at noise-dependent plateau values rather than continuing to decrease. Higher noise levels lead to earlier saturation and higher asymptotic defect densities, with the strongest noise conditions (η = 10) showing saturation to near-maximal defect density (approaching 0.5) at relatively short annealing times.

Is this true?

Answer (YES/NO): NO